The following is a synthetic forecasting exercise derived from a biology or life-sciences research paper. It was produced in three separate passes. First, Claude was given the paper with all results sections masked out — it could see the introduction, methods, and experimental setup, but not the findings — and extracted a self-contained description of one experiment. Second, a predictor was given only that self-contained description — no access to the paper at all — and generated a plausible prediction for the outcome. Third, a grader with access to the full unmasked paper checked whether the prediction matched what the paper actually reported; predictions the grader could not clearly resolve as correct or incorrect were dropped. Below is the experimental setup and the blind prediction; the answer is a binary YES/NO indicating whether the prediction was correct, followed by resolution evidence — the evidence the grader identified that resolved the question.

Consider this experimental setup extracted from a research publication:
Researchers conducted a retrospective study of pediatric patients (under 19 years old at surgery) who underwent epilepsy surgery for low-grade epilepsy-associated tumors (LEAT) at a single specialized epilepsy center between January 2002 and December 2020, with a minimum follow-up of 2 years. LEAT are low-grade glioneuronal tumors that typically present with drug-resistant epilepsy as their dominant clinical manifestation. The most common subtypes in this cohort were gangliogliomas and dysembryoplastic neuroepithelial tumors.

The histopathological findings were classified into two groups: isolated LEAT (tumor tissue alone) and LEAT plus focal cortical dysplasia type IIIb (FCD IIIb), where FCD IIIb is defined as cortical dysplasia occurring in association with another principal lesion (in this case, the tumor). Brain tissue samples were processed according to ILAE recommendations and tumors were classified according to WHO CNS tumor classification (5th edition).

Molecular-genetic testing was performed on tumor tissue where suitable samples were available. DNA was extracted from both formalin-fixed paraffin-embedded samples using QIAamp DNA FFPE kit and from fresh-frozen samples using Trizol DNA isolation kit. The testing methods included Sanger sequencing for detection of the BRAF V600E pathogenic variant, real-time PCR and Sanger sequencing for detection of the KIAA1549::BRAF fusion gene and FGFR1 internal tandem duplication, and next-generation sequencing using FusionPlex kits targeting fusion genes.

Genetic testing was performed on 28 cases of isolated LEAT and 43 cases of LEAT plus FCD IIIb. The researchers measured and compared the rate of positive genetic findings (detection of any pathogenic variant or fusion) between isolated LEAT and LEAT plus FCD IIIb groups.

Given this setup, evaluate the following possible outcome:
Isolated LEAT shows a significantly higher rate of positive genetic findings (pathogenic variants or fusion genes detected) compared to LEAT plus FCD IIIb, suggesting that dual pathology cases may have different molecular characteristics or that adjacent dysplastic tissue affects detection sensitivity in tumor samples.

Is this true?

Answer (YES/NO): YES